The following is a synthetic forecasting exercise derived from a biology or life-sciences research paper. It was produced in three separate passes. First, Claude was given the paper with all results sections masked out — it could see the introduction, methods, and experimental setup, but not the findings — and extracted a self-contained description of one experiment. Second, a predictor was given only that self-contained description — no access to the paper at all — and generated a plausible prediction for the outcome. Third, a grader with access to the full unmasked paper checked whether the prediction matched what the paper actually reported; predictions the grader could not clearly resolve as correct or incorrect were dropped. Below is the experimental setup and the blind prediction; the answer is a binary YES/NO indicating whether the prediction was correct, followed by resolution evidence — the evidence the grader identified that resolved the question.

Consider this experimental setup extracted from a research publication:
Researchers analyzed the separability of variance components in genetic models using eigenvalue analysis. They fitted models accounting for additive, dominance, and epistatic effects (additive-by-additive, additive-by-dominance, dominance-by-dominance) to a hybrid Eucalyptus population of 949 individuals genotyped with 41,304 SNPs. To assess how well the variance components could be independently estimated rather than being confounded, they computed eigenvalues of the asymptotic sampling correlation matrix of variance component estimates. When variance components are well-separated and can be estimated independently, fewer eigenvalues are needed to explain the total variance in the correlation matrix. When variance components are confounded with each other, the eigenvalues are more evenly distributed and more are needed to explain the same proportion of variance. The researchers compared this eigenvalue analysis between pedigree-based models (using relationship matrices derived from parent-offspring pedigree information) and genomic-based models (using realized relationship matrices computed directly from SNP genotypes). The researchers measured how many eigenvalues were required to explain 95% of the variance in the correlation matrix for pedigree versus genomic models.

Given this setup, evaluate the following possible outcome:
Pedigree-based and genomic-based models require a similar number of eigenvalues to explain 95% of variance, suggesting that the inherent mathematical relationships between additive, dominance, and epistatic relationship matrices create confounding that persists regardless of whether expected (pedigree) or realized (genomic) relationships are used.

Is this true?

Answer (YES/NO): NO